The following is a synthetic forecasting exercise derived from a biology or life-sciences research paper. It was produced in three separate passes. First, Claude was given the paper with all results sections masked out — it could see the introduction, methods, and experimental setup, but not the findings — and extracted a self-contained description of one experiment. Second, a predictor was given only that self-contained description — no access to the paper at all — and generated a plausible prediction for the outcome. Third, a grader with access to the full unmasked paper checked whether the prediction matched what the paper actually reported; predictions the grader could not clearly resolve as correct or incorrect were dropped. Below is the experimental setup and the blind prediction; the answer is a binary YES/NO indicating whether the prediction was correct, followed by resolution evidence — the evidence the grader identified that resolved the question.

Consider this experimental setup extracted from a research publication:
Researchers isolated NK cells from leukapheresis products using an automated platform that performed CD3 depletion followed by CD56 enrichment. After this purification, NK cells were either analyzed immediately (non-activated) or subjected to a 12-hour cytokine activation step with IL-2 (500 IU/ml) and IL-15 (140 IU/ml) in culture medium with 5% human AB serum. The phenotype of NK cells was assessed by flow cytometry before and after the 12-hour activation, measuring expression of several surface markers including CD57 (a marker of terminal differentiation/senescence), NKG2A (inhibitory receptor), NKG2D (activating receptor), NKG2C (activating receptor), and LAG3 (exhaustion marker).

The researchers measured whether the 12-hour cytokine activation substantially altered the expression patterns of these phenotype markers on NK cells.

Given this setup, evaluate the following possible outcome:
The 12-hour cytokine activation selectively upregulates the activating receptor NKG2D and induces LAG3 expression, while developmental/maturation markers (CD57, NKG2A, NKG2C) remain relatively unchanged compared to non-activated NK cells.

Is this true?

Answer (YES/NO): NO